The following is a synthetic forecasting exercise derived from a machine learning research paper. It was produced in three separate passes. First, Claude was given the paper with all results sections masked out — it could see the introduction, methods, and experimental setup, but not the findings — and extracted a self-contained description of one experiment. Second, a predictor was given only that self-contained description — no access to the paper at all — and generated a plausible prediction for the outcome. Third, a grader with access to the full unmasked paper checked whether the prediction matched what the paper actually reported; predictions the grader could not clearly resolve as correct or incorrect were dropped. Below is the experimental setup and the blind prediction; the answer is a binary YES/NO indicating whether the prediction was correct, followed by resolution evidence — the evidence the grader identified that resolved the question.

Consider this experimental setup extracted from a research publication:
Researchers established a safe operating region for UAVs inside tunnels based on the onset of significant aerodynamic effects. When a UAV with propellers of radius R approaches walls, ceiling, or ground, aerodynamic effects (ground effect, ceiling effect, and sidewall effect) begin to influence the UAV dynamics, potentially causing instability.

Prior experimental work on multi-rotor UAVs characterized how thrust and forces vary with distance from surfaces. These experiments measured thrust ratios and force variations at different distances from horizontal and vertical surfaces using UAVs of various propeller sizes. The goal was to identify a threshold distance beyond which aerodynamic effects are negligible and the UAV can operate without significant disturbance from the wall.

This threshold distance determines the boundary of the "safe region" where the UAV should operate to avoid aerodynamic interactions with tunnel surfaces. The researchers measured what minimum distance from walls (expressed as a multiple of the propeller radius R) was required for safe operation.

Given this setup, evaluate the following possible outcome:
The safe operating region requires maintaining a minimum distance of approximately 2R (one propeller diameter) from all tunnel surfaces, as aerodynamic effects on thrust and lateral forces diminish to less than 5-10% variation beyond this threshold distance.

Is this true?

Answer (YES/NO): NO